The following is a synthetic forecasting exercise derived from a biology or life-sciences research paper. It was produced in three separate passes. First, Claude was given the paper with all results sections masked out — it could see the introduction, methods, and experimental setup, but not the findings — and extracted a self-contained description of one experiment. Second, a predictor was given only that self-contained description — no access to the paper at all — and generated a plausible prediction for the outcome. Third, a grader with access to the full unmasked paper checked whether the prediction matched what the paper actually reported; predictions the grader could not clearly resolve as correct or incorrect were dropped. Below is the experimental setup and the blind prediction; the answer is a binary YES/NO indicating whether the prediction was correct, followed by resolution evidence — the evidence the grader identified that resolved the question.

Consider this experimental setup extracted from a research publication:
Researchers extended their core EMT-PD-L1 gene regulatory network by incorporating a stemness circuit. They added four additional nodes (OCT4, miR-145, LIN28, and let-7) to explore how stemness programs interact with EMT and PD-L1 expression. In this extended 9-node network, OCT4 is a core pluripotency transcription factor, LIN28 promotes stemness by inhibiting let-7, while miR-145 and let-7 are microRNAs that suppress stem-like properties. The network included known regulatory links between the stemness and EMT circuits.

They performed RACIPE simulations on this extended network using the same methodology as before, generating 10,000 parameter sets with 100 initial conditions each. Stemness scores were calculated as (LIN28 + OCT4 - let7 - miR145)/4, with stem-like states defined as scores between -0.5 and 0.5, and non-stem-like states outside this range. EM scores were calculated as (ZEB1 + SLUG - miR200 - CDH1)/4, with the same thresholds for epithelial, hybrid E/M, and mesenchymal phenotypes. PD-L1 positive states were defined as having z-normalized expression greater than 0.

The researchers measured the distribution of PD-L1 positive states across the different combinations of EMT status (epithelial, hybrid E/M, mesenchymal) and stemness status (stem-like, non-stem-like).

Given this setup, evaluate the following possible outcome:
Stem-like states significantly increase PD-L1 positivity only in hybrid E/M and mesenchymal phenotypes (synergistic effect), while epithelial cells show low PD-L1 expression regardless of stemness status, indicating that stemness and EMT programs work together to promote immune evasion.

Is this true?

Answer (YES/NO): NO